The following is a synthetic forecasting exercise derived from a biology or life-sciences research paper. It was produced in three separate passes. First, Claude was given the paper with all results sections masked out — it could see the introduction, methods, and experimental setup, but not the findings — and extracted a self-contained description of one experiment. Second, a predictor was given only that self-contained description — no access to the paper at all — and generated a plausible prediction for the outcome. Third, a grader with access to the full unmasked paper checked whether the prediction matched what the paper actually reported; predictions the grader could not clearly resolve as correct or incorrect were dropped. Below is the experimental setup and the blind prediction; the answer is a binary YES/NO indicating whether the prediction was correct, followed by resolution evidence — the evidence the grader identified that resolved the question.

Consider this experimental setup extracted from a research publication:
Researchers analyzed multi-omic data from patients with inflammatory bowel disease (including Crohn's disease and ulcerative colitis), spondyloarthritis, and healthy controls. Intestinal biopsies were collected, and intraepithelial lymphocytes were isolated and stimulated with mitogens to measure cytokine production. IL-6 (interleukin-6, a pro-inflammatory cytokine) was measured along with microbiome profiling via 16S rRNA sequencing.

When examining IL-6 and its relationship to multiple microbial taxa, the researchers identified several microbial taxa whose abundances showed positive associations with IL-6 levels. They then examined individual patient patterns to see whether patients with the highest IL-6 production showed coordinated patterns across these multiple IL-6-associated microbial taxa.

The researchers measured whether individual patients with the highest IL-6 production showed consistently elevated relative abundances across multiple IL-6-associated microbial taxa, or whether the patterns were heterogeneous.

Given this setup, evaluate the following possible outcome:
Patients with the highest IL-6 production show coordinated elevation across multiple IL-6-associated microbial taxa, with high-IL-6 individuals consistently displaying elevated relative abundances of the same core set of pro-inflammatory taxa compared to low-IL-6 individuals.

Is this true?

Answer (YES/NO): NO